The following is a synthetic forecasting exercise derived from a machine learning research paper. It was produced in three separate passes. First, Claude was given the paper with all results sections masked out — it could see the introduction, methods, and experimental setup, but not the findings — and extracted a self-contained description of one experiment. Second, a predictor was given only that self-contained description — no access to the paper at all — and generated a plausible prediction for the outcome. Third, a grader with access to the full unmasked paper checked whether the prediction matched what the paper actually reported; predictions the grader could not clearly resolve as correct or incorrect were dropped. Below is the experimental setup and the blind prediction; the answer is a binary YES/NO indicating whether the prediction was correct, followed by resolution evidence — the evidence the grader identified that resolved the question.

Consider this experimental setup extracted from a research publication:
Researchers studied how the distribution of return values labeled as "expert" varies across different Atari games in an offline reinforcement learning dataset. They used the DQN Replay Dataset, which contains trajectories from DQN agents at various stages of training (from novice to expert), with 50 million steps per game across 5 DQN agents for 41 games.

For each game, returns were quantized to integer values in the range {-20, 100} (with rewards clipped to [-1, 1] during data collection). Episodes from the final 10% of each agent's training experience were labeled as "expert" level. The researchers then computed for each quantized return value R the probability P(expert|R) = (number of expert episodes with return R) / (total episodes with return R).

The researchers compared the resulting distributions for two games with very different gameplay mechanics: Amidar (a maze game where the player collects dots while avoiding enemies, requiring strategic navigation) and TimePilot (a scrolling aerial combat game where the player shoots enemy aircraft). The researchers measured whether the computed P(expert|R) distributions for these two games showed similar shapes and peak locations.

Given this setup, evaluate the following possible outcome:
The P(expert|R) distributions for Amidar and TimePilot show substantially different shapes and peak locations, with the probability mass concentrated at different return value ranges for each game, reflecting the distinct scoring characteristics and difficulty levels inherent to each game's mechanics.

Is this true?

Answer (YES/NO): YES